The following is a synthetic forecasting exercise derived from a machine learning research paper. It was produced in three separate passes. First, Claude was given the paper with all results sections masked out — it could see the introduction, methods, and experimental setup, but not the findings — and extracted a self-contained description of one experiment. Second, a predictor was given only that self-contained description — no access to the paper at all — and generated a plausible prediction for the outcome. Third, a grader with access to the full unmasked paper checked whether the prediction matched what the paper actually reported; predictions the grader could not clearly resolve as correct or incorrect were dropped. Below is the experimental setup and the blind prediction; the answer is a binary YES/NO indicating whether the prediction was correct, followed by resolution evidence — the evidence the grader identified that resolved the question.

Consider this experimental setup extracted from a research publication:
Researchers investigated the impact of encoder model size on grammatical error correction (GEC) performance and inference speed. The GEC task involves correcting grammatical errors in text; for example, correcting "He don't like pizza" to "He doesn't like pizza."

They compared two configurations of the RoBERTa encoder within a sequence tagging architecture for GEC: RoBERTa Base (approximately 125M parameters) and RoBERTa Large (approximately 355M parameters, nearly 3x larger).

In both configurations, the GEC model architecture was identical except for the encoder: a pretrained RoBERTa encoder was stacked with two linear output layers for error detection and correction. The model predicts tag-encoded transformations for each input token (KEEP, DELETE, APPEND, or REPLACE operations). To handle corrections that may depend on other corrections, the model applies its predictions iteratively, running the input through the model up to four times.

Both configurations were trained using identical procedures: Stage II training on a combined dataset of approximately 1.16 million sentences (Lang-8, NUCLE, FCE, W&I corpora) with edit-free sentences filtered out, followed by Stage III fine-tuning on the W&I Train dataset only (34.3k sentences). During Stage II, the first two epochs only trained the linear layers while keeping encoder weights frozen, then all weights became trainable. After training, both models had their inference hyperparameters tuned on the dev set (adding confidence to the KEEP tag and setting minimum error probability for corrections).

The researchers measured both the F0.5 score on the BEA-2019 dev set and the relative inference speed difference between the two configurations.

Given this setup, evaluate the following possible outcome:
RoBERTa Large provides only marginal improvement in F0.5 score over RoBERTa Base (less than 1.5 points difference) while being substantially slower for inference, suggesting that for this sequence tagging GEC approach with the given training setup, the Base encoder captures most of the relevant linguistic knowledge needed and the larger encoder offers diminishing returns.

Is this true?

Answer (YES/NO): NO